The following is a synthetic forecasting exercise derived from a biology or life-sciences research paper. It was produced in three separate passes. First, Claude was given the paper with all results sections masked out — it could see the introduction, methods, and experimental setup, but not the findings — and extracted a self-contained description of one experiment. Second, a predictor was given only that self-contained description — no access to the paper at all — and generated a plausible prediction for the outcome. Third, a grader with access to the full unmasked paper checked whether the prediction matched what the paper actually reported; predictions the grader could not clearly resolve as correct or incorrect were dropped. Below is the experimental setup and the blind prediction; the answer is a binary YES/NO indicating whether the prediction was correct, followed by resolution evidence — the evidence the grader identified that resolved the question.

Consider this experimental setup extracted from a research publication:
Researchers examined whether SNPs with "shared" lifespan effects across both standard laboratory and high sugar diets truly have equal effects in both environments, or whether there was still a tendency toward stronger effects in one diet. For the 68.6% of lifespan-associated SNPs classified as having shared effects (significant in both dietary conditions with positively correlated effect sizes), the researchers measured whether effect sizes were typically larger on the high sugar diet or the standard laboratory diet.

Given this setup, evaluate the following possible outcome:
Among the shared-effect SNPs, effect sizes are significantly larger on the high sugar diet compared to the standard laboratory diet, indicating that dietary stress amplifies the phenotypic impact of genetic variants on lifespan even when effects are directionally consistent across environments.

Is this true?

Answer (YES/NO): YES